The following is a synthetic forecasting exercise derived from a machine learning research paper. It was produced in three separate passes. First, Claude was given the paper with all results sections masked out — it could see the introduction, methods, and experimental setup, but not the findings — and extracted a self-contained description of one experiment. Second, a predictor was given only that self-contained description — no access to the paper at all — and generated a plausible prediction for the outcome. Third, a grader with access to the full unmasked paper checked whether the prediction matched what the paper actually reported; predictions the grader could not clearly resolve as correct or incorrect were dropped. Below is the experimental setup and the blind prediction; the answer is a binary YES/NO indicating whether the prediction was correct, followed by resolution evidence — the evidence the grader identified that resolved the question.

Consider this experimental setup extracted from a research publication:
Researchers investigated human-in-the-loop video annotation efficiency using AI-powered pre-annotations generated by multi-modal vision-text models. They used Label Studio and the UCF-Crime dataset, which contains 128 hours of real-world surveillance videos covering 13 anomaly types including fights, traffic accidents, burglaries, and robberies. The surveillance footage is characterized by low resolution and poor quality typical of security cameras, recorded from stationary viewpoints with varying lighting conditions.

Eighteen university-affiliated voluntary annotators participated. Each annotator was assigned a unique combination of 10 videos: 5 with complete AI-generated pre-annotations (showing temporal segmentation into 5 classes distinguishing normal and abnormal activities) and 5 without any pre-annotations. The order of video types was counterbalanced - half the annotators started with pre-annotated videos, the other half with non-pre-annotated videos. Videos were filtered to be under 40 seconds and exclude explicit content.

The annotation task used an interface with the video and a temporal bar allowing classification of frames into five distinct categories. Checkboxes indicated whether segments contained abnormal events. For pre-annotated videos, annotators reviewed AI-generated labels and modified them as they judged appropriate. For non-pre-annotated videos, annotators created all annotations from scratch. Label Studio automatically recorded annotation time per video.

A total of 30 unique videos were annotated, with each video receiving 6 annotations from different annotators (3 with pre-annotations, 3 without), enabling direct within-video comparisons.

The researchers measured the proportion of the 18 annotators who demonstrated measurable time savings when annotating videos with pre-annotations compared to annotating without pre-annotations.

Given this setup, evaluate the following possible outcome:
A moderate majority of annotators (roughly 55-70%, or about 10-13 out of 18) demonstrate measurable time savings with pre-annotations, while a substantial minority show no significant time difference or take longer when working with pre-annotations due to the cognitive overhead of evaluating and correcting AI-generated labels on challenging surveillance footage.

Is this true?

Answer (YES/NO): NO